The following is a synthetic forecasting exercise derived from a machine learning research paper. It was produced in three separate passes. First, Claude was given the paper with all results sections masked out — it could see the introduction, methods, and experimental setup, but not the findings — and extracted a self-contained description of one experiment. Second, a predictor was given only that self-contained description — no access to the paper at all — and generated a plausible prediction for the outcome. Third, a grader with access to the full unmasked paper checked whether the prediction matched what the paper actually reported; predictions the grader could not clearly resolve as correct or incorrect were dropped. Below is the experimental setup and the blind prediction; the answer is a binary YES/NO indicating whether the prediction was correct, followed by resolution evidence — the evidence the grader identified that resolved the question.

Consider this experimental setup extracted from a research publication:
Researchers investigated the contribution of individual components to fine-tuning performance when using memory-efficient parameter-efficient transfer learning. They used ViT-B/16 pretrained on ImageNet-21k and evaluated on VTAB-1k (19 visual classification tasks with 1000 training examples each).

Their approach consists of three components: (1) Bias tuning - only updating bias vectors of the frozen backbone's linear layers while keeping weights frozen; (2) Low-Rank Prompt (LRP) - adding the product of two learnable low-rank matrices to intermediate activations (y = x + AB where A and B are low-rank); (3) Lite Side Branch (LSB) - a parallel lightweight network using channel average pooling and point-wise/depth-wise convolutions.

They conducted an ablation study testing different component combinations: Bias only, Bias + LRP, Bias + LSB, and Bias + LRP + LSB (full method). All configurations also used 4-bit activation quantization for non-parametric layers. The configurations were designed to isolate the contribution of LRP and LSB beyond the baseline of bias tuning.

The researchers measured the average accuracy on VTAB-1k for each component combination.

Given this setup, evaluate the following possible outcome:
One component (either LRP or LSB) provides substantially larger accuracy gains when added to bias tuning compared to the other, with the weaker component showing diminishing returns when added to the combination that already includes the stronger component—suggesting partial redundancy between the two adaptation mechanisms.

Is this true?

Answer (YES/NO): NO